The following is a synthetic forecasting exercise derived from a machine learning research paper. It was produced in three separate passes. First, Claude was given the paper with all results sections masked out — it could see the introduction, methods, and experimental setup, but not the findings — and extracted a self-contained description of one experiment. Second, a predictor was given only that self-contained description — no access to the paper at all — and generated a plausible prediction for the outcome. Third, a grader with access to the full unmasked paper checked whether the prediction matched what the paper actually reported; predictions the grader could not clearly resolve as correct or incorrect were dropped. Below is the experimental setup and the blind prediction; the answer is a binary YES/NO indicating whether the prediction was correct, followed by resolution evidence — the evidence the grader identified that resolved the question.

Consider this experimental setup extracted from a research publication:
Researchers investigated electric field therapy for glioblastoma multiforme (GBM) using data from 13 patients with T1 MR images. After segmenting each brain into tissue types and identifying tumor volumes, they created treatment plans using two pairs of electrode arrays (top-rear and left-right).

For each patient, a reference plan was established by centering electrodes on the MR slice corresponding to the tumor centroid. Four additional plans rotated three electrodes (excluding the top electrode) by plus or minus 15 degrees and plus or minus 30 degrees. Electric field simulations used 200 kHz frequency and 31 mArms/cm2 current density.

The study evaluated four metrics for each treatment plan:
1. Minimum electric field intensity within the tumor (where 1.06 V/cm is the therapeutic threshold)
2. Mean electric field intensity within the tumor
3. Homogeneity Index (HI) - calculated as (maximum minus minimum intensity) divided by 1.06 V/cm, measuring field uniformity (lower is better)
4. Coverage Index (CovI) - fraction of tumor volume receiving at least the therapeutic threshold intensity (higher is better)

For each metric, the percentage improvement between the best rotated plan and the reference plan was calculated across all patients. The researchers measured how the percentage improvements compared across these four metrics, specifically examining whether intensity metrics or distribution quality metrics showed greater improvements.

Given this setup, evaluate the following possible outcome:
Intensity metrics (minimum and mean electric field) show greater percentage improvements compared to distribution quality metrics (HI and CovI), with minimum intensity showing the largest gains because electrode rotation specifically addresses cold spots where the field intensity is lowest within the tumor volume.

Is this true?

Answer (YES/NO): NO